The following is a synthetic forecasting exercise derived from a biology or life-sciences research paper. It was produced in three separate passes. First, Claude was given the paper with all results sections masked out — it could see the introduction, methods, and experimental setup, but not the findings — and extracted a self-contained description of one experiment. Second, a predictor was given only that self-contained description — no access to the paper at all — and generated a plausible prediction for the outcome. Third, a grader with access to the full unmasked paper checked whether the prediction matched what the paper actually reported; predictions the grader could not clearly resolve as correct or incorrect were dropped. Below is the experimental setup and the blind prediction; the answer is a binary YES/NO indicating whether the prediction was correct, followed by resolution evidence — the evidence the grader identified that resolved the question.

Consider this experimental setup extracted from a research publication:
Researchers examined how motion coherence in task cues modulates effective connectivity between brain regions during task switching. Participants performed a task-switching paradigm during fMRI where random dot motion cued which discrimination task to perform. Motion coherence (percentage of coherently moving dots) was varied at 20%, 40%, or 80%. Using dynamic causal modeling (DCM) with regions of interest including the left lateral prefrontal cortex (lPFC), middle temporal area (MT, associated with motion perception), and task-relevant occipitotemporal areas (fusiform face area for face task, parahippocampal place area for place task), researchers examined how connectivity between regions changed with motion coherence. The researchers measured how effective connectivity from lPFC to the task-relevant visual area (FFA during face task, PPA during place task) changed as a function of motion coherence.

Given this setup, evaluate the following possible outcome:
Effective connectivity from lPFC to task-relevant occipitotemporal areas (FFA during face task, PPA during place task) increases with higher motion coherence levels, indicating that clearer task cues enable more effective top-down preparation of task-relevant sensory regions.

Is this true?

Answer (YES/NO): NO